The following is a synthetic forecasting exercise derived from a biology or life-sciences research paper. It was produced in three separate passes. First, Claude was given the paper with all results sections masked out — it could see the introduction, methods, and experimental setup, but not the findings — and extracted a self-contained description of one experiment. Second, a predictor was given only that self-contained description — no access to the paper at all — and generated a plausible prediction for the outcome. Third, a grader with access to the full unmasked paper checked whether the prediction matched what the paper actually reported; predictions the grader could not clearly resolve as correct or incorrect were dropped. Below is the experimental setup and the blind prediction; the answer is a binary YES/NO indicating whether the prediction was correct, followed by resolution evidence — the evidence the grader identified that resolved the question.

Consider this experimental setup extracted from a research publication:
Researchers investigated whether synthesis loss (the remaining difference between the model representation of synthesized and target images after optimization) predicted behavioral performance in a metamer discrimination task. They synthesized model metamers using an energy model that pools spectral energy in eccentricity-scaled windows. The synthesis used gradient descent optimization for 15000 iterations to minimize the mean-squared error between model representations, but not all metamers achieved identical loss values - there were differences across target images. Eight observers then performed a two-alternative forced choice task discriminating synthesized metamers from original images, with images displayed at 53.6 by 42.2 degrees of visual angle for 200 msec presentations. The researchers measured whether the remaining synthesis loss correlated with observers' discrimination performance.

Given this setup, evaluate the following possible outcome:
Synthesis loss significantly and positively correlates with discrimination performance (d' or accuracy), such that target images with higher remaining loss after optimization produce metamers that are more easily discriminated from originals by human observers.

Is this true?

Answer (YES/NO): NO